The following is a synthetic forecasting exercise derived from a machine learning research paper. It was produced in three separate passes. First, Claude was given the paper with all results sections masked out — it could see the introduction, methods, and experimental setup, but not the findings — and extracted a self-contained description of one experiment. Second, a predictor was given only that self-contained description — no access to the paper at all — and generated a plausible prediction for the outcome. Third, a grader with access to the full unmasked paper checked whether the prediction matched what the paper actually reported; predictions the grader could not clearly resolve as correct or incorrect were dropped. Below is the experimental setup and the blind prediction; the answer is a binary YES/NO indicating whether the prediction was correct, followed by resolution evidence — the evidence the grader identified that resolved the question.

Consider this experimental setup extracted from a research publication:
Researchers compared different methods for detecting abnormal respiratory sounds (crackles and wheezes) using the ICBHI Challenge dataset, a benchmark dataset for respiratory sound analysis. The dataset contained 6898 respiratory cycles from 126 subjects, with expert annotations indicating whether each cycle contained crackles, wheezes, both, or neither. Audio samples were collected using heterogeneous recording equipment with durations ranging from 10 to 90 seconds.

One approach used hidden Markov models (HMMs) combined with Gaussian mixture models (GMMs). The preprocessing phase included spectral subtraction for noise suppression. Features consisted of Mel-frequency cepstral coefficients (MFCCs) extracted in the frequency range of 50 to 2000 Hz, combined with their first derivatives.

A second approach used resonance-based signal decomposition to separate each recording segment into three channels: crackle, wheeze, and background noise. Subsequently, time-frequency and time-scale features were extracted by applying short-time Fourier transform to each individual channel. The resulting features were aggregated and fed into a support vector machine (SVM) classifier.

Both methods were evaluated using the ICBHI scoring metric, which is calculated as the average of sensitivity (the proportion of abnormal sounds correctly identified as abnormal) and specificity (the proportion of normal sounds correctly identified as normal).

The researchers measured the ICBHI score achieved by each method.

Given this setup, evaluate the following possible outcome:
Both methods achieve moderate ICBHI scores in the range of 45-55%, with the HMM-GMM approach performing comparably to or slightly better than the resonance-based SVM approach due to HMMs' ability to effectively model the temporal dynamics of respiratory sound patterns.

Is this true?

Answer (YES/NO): NO